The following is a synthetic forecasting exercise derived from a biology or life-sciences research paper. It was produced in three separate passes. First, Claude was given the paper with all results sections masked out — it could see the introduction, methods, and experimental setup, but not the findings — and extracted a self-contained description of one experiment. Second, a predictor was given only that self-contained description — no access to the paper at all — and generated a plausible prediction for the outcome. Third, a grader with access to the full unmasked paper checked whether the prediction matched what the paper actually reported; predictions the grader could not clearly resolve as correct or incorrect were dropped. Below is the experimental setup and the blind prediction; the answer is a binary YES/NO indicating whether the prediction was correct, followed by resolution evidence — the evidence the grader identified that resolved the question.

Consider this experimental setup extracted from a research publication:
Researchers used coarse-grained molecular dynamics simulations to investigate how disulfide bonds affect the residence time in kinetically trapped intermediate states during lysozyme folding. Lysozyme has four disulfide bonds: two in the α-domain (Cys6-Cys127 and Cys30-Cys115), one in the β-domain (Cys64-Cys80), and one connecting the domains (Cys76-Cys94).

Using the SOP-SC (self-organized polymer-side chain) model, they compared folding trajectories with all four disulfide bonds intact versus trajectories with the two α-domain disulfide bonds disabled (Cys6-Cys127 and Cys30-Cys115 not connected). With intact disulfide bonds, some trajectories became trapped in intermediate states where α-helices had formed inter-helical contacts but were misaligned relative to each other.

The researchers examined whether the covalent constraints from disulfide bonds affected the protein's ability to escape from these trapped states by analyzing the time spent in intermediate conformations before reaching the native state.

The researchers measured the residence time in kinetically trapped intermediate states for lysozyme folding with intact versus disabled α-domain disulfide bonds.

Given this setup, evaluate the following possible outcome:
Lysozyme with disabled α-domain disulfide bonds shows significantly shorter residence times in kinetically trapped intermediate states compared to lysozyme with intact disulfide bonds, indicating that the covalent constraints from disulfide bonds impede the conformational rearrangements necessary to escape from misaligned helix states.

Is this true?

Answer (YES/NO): YES